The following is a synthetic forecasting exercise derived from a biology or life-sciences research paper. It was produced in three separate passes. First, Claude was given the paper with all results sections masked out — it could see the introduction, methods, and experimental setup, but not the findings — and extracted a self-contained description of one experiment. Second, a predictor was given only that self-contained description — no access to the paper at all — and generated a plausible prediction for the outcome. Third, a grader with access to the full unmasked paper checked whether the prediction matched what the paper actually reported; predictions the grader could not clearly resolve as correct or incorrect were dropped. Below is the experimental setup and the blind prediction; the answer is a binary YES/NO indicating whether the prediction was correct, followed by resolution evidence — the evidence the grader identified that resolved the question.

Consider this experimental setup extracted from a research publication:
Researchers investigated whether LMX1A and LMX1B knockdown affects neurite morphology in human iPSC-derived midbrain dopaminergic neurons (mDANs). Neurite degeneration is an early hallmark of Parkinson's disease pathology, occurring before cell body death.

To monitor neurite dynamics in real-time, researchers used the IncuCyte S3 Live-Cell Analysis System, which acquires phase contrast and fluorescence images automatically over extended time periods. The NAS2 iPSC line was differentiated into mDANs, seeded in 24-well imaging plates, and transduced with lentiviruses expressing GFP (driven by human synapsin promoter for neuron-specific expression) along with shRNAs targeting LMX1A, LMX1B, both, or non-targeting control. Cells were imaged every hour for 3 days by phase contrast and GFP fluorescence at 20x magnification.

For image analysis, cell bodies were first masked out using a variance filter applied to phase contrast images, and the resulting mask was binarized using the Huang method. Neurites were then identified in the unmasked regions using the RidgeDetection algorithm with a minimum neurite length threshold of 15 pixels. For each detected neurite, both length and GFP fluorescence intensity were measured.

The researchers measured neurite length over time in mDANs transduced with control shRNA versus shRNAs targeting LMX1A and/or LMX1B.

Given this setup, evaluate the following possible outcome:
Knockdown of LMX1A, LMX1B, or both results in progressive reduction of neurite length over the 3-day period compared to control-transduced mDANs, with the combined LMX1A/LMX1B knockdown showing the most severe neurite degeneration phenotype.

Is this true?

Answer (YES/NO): NO